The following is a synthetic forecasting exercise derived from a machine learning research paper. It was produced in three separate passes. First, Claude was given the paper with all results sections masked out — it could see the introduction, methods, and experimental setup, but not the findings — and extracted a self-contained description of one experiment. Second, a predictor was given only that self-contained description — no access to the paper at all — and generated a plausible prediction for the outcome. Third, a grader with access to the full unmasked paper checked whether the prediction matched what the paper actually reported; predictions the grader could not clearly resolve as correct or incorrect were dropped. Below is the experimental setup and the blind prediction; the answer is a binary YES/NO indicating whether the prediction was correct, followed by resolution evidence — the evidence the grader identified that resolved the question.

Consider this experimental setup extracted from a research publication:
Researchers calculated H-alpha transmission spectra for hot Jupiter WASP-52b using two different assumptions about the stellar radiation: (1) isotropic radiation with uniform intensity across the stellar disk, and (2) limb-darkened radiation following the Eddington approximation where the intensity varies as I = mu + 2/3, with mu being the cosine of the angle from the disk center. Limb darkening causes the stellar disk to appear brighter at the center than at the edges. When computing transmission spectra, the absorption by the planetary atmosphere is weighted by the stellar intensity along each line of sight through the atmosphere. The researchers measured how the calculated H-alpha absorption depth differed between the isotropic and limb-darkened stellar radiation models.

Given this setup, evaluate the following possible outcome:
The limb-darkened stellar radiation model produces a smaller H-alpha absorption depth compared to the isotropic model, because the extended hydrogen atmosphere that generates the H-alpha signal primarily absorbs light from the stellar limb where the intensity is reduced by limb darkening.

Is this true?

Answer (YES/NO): NO